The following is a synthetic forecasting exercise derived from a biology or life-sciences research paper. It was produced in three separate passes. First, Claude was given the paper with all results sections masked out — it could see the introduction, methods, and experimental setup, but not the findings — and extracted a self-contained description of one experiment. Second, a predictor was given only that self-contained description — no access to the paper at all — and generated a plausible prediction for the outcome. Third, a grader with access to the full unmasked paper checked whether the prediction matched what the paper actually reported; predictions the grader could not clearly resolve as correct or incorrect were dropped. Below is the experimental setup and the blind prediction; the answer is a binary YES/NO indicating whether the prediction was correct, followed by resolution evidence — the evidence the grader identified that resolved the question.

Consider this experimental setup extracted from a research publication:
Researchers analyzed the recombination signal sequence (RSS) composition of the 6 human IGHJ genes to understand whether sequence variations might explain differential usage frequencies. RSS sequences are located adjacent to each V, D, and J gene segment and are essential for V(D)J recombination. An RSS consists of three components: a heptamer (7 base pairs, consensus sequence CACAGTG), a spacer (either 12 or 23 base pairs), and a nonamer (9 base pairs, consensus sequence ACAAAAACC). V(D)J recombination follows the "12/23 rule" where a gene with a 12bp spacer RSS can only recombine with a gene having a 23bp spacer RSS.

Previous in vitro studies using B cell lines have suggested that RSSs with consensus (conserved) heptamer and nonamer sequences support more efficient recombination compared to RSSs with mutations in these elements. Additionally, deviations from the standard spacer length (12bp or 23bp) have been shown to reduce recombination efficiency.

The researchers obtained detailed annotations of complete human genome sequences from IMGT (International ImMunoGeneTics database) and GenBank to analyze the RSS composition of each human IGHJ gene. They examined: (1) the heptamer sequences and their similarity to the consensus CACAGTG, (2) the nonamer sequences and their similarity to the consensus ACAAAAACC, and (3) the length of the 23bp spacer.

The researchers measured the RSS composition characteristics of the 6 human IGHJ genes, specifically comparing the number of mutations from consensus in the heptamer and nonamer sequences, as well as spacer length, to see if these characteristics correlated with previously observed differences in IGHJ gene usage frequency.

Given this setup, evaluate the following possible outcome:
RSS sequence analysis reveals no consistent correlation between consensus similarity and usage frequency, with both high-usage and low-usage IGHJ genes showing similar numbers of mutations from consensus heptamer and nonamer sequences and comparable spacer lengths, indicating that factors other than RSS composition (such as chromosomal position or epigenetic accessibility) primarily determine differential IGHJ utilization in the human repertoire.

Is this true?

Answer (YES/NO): NO